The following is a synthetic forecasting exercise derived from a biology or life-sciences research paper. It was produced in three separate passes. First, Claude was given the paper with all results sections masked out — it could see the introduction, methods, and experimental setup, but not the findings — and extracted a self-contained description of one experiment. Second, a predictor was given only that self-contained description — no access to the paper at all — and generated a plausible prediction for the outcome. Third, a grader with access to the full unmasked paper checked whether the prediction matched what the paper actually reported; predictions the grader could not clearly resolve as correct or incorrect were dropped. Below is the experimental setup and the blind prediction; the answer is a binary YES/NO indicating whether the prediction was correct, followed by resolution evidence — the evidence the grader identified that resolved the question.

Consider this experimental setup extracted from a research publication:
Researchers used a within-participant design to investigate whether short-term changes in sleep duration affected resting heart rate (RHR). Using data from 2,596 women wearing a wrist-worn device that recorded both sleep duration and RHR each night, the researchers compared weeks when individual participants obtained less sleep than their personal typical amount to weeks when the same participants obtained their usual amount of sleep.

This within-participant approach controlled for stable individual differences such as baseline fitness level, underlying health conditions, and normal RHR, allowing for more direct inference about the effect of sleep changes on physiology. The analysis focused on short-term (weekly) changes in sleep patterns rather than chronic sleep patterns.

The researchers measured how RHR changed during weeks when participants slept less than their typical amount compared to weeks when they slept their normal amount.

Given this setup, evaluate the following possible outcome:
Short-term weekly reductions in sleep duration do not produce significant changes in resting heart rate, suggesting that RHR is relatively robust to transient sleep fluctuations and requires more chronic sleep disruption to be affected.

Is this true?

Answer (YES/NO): NO